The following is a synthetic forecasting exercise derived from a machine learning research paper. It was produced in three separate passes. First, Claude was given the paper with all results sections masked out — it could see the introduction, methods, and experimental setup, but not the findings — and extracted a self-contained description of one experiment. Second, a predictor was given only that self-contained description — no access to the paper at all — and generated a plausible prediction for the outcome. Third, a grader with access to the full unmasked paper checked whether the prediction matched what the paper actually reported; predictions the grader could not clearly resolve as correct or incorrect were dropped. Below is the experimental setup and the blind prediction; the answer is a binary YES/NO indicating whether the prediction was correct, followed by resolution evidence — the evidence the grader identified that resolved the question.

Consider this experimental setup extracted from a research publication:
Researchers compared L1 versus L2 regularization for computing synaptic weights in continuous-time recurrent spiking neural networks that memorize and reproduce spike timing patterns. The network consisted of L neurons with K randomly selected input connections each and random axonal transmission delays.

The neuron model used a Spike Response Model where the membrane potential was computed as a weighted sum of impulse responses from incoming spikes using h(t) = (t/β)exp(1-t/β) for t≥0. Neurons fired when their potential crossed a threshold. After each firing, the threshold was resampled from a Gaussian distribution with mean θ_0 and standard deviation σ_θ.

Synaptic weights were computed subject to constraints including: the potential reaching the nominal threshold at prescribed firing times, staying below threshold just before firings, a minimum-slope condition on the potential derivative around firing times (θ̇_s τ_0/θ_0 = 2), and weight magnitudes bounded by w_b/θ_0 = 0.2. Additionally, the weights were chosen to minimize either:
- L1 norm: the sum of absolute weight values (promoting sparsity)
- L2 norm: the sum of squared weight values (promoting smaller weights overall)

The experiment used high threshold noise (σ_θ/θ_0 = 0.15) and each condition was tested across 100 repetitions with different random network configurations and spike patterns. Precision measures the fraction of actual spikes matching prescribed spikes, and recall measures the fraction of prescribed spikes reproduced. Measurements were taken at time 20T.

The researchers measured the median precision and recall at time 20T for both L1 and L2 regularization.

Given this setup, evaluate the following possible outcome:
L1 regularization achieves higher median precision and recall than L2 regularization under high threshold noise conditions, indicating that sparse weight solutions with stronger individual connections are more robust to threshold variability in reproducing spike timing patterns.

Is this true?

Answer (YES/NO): NO